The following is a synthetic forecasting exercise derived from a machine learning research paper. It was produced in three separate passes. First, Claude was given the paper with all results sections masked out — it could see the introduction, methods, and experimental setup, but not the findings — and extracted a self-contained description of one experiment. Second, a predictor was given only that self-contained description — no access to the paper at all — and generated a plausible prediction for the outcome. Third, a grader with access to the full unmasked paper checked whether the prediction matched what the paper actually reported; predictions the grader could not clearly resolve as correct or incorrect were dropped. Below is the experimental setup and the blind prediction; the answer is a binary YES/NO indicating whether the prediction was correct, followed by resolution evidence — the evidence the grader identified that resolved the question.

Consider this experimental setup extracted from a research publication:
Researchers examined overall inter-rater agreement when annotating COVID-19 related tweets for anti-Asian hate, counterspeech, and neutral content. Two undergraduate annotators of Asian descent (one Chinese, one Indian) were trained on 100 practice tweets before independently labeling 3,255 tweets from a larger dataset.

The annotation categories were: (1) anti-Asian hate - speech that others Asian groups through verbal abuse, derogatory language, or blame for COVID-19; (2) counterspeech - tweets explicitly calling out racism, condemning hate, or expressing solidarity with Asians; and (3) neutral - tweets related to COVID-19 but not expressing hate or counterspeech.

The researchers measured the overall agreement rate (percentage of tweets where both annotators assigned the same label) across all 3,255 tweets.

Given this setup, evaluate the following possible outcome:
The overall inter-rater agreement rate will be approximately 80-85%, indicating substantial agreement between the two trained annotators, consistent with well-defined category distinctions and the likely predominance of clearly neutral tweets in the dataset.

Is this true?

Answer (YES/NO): NO